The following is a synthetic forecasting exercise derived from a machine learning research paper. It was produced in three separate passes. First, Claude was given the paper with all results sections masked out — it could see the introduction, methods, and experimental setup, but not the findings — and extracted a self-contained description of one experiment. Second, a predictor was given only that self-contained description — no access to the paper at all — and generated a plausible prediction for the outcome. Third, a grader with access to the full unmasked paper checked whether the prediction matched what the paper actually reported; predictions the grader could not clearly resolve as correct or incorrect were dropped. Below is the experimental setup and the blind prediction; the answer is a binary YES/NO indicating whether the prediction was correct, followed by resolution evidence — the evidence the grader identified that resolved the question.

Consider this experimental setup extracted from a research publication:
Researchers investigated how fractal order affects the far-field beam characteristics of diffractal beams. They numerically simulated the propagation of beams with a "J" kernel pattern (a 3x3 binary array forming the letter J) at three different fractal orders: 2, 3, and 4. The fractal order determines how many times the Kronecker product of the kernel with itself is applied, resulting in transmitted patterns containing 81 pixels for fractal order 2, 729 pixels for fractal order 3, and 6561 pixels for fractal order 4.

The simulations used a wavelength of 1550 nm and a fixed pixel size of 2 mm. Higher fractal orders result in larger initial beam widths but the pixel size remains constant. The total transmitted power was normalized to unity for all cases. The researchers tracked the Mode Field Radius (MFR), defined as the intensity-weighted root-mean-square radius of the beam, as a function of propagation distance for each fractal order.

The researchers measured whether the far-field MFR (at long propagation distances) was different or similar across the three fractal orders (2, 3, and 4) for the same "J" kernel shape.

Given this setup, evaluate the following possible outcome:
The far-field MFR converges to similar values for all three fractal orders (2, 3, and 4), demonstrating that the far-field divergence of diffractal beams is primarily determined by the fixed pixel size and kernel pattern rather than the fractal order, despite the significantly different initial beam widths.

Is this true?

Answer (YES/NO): YES